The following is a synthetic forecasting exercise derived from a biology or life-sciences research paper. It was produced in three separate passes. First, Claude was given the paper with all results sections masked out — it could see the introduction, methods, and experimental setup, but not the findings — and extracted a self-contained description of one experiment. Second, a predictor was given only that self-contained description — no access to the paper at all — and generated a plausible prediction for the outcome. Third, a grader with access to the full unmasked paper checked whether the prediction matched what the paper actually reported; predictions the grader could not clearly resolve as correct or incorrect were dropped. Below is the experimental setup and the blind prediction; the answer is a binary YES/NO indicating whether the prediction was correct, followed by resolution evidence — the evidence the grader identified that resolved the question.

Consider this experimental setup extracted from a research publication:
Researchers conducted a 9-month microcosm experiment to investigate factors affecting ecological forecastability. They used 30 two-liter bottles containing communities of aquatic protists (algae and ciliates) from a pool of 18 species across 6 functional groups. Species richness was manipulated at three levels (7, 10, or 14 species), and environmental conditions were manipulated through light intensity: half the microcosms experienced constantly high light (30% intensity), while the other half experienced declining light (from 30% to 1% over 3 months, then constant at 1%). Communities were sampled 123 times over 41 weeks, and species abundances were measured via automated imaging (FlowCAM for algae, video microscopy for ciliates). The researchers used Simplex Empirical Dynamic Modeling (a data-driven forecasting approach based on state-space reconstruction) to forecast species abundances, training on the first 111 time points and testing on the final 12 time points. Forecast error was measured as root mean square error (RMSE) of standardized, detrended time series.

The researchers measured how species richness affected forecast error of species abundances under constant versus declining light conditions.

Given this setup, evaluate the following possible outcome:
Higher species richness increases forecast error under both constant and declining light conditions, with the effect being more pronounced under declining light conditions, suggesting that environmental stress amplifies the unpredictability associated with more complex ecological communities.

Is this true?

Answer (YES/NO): NO